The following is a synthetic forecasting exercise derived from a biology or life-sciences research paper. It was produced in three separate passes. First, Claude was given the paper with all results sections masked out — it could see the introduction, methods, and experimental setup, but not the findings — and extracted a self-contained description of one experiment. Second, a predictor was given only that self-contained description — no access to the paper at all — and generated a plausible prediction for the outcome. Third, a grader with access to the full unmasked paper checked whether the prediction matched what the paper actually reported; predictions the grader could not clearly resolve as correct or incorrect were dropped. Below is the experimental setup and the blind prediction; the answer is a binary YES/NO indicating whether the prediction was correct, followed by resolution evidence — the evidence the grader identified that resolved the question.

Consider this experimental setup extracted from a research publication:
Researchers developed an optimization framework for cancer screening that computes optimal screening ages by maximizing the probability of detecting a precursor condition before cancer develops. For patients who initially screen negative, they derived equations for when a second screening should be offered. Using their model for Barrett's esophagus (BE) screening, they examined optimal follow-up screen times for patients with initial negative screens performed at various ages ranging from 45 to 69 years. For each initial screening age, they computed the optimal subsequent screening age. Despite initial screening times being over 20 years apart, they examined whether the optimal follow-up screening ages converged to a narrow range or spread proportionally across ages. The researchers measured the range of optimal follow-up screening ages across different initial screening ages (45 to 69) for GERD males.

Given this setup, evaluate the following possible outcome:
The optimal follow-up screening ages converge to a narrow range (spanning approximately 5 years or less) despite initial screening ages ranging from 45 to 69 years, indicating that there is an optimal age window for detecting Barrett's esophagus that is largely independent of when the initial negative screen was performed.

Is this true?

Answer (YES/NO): YES